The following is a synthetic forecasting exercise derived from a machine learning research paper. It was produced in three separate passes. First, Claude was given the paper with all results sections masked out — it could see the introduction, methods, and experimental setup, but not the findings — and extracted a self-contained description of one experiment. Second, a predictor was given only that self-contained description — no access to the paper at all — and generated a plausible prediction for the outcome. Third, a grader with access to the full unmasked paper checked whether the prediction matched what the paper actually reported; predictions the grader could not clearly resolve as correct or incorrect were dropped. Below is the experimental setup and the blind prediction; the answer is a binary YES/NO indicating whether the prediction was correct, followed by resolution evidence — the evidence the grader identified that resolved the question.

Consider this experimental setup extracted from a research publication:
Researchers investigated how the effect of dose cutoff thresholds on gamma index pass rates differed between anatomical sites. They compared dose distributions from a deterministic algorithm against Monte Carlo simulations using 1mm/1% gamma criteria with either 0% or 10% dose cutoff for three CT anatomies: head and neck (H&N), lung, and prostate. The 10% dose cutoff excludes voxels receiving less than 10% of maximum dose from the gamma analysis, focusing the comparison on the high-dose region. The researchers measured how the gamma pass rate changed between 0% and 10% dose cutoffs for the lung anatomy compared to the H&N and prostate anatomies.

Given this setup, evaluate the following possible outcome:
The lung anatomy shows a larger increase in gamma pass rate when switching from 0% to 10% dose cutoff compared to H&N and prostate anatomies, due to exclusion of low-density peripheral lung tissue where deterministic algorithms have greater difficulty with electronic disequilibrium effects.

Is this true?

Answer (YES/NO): NO